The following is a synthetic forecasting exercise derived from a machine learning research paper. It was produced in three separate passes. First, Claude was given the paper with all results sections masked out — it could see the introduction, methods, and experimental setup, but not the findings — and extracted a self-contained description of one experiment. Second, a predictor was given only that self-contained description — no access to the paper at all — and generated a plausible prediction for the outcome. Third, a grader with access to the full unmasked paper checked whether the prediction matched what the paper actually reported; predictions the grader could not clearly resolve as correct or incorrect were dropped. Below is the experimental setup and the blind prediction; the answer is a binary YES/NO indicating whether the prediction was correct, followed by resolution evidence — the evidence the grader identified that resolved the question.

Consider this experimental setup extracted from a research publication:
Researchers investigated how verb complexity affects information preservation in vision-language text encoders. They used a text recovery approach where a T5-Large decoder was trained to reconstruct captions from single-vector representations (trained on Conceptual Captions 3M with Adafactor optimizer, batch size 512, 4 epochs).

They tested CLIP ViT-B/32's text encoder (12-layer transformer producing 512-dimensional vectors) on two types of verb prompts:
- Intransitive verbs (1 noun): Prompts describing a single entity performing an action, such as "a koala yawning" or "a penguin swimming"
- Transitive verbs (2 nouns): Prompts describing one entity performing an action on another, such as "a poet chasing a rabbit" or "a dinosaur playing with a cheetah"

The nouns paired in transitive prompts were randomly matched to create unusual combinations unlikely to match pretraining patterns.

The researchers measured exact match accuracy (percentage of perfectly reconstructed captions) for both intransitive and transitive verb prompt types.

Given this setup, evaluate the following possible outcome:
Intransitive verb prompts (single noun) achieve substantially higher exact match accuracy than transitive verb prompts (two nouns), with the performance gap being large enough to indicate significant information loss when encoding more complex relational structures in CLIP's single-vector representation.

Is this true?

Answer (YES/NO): YES